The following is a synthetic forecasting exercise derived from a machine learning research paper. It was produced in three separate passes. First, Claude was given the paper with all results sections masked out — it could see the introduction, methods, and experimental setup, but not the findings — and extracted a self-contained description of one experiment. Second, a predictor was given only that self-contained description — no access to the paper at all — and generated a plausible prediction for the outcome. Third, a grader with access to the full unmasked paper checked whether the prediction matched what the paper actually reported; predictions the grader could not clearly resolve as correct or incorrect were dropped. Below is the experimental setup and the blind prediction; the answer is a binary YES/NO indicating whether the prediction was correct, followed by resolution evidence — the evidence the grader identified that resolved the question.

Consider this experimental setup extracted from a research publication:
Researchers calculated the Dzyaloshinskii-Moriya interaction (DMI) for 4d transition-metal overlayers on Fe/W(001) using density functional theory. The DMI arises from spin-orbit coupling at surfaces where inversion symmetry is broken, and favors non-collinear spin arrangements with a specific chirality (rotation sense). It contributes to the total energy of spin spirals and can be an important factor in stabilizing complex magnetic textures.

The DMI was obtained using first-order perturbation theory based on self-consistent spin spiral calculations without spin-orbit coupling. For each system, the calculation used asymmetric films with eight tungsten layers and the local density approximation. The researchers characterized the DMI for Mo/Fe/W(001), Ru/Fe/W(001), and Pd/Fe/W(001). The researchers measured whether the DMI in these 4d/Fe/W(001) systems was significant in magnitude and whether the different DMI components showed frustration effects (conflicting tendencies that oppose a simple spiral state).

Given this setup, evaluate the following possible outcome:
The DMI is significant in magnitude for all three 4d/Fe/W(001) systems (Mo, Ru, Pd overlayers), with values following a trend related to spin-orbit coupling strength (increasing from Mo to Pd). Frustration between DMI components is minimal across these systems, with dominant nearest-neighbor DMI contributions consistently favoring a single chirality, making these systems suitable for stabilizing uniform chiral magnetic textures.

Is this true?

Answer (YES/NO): NO